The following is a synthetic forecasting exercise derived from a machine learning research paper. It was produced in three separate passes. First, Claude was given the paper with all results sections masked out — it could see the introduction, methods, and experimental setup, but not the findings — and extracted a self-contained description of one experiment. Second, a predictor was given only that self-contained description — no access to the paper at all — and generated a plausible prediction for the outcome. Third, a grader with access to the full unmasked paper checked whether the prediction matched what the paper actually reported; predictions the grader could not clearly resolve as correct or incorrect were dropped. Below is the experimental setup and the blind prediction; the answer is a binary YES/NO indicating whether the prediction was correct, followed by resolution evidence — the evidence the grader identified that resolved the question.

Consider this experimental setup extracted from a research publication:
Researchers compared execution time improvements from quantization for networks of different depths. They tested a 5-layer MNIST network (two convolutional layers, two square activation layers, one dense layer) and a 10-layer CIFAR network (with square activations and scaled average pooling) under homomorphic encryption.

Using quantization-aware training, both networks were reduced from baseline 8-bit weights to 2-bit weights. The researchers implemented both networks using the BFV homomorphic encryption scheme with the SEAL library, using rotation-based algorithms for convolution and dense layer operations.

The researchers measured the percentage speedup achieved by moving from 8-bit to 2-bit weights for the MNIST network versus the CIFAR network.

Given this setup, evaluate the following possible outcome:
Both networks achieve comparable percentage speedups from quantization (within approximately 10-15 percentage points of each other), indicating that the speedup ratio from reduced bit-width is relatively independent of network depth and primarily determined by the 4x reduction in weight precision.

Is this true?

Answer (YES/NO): NO